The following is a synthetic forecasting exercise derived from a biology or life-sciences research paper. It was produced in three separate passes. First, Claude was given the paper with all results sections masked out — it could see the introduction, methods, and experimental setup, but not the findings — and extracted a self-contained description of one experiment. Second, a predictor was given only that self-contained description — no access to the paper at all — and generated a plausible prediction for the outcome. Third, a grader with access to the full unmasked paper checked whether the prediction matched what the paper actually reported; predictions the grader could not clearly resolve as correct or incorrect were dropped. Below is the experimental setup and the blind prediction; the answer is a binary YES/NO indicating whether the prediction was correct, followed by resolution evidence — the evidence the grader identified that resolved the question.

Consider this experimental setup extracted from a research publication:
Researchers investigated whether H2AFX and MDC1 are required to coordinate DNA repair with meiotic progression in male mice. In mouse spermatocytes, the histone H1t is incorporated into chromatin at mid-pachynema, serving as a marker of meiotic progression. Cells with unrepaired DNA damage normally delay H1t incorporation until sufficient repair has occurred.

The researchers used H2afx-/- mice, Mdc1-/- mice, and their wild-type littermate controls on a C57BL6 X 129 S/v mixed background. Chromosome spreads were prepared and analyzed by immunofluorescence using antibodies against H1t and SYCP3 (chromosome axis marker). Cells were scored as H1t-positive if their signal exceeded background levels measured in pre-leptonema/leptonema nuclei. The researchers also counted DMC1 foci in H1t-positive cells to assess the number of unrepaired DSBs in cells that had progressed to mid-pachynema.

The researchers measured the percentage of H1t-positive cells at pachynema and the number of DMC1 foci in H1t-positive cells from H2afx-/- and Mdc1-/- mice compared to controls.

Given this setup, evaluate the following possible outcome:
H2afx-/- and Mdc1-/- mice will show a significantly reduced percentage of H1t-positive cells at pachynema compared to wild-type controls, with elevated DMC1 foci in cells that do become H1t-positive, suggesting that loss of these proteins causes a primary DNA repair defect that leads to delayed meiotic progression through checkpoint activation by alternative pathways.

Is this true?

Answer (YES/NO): NO